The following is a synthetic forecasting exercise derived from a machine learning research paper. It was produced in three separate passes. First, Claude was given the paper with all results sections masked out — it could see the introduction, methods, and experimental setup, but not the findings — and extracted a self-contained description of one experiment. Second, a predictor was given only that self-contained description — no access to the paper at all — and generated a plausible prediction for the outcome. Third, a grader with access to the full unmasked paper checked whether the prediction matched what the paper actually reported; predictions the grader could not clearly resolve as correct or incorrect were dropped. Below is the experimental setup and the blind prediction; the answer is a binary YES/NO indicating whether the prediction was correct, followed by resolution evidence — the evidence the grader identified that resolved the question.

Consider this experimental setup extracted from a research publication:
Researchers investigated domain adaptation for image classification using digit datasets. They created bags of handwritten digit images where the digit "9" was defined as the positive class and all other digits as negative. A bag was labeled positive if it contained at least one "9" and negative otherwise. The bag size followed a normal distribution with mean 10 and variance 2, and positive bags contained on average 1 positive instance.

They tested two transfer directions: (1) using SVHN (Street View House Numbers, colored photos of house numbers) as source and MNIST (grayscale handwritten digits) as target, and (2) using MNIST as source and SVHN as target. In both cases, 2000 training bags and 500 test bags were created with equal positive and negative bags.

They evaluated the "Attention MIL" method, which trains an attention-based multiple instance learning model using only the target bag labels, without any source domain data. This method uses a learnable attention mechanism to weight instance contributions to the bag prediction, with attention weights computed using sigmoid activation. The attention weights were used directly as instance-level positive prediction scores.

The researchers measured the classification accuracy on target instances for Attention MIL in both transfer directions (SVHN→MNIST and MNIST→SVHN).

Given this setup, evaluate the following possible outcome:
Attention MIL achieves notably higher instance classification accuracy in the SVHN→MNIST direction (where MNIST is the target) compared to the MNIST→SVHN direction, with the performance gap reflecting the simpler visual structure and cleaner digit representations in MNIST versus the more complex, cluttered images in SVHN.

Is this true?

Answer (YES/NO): YES